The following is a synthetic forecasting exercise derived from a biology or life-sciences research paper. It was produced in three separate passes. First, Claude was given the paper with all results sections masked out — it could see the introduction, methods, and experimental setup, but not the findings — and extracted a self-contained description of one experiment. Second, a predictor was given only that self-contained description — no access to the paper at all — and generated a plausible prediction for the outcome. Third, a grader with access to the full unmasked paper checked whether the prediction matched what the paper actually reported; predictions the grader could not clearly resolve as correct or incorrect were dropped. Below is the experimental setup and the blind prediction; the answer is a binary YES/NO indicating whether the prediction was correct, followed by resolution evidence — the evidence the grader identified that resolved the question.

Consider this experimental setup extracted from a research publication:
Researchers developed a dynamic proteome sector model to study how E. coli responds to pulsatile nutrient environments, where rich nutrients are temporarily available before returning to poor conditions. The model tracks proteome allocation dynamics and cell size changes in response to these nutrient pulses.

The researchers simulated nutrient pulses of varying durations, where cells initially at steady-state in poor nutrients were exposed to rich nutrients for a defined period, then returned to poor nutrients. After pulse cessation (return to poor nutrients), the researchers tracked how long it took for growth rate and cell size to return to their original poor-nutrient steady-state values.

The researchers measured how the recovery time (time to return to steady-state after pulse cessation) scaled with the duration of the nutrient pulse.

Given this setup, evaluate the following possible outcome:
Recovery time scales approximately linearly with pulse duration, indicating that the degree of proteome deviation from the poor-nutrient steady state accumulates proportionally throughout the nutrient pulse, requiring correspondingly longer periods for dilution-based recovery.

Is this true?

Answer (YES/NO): NO